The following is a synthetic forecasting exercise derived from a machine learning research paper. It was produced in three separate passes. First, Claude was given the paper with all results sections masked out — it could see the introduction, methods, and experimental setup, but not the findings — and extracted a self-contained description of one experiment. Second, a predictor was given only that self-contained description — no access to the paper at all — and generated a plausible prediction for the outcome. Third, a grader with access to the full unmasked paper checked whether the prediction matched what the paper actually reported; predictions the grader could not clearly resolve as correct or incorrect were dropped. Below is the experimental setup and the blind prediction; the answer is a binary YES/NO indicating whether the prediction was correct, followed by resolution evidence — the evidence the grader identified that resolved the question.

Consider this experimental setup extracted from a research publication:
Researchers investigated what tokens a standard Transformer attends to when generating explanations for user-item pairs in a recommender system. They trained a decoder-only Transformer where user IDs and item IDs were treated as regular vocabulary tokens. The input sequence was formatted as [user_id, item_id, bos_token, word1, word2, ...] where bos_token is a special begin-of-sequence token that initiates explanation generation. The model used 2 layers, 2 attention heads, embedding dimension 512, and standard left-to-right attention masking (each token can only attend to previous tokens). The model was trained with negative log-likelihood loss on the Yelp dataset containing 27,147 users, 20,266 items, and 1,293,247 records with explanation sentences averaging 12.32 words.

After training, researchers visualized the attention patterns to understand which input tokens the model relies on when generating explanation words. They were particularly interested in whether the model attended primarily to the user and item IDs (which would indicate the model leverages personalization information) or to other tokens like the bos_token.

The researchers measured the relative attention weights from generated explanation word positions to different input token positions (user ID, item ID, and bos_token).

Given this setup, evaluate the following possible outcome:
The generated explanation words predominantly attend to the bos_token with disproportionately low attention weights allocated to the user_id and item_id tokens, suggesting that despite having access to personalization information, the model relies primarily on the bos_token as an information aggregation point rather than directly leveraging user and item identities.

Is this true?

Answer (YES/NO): YES